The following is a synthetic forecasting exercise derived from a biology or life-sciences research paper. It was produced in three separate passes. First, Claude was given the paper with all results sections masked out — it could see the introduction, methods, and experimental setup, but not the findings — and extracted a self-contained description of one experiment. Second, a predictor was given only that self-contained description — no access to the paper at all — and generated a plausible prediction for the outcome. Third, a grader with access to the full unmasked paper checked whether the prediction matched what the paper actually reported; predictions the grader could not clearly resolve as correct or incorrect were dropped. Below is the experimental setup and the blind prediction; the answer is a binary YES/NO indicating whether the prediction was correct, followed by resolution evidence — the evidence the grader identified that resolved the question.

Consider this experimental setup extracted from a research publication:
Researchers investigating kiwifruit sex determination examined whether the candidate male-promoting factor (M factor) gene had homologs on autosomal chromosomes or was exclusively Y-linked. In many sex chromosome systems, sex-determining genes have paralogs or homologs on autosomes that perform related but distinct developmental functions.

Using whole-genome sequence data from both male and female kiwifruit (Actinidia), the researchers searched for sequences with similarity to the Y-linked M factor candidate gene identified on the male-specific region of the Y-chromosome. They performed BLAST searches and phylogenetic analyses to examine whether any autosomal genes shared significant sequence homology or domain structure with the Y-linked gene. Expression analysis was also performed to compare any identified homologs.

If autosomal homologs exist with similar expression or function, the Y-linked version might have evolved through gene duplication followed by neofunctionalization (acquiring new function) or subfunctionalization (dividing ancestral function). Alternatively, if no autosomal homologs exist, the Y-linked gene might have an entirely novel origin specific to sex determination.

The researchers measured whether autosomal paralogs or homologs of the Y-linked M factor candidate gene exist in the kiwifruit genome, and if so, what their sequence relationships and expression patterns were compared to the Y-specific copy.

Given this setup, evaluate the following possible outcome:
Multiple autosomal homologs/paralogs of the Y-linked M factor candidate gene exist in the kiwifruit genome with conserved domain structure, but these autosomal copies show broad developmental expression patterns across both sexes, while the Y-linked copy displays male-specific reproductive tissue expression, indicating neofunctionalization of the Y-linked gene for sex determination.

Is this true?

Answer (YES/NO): NO